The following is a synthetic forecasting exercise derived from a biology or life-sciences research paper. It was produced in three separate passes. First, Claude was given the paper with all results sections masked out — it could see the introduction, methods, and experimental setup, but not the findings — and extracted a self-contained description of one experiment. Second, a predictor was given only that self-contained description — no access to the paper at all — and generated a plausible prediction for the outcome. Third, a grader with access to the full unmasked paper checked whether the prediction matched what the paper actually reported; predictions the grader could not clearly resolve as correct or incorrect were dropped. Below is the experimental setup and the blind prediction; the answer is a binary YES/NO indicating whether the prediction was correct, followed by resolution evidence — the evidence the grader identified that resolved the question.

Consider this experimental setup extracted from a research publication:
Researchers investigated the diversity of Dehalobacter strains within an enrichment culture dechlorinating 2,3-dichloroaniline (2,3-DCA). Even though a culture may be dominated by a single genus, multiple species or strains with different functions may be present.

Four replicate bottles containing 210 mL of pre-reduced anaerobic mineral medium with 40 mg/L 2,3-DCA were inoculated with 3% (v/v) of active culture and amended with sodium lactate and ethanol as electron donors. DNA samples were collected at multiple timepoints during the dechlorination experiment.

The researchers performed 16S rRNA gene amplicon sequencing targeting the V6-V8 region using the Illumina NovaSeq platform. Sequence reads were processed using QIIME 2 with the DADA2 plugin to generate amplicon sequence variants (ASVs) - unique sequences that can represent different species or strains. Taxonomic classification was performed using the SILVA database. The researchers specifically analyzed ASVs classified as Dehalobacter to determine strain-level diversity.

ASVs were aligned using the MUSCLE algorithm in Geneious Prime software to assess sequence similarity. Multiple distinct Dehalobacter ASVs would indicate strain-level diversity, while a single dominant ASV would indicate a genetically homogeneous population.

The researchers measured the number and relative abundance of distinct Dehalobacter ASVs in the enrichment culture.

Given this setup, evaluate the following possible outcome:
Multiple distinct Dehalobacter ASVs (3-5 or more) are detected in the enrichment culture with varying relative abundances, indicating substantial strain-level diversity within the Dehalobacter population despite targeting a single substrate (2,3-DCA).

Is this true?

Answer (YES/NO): NO